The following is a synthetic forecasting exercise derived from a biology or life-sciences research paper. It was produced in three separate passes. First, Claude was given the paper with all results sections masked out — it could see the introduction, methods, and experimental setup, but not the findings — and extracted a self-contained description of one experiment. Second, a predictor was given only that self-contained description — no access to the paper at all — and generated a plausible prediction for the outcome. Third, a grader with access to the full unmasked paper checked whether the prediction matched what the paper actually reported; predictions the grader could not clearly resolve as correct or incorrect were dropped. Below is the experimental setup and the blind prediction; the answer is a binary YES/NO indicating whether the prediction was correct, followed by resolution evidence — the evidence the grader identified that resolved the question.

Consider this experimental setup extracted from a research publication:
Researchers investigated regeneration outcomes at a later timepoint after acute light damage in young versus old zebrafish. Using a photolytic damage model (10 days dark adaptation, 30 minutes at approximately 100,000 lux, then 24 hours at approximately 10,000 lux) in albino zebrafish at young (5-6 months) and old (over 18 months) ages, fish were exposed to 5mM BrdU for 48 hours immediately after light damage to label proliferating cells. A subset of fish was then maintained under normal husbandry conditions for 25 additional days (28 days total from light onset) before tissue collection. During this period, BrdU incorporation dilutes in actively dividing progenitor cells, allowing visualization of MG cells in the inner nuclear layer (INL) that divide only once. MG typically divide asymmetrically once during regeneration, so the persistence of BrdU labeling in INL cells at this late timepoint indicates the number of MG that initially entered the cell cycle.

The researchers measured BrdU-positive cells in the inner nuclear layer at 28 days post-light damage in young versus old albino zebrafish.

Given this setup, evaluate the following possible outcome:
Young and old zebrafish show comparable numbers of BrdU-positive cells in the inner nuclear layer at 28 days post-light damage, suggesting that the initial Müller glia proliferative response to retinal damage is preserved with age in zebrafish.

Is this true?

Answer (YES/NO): YES